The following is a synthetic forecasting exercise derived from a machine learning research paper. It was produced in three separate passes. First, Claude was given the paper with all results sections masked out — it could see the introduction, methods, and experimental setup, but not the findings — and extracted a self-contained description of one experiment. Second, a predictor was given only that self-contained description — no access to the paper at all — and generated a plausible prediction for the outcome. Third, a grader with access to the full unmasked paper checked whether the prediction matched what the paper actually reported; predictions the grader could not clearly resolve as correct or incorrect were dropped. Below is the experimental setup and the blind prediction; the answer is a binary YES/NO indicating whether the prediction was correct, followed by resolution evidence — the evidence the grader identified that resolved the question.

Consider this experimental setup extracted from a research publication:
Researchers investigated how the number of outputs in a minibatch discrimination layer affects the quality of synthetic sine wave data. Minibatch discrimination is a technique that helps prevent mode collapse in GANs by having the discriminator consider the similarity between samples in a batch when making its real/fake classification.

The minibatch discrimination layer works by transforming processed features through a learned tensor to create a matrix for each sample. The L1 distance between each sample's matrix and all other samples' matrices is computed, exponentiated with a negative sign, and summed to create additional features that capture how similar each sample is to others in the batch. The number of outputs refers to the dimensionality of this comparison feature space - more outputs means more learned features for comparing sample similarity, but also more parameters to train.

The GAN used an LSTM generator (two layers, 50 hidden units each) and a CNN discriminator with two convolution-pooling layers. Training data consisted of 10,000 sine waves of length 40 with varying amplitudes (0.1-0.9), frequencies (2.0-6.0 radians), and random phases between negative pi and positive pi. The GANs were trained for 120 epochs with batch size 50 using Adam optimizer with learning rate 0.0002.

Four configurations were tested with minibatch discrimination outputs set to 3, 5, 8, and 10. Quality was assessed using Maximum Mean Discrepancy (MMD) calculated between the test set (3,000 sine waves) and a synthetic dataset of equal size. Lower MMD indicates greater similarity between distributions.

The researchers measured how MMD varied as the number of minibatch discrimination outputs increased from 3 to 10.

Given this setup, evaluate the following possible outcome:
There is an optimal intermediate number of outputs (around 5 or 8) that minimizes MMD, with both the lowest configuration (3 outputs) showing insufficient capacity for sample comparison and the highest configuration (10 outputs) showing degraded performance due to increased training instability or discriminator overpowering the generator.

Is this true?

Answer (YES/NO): NO